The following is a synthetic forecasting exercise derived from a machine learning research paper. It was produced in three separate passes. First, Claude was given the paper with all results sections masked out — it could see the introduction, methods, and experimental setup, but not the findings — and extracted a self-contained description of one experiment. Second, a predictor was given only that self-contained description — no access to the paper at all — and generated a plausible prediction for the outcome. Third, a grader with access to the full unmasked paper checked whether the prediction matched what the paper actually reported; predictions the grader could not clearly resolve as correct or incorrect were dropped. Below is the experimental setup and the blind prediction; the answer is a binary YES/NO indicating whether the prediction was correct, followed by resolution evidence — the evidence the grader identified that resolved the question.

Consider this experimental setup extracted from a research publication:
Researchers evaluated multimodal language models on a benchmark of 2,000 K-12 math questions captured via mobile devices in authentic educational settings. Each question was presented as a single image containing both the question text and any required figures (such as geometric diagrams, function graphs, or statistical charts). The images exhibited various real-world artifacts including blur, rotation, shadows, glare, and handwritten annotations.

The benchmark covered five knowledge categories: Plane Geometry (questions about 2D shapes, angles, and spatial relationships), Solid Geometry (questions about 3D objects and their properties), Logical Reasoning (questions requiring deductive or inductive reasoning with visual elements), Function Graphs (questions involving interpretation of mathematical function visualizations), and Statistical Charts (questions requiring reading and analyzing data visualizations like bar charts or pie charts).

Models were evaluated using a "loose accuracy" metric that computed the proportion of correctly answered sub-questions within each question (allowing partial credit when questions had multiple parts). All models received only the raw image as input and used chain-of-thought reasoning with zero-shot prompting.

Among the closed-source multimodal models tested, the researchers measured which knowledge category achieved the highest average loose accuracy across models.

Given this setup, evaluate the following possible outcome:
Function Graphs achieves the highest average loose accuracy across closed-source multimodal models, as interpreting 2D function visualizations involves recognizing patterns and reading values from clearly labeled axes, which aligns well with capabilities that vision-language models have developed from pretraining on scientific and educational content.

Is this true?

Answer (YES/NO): NO